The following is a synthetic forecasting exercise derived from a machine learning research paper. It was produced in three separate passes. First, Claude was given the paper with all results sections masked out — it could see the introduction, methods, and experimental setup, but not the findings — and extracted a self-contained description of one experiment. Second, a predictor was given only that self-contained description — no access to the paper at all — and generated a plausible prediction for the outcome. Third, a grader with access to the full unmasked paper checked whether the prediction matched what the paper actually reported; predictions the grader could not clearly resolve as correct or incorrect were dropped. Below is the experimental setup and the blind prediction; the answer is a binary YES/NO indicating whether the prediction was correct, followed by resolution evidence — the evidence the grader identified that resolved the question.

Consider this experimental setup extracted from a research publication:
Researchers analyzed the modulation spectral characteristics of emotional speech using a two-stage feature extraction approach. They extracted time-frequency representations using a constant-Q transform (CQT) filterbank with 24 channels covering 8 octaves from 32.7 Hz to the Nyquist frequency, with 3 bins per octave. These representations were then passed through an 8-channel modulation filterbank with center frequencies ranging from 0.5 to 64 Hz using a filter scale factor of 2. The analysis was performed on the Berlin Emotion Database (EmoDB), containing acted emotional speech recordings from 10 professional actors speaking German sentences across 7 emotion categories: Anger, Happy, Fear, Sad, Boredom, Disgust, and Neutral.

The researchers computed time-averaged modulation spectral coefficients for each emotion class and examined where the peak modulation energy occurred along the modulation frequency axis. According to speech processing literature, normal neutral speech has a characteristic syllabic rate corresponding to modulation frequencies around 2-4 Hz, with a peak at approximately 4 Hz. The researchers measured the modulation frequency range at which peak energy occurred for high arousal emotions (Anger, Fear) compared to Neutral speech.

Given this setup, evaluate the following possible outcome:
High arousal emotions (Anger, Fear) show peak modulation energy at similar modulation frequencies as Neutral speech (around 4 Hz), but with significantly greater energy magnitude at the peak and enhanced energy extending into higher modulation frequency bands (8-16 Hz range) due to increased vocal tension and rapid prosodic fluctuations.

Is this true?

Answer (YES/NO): NO